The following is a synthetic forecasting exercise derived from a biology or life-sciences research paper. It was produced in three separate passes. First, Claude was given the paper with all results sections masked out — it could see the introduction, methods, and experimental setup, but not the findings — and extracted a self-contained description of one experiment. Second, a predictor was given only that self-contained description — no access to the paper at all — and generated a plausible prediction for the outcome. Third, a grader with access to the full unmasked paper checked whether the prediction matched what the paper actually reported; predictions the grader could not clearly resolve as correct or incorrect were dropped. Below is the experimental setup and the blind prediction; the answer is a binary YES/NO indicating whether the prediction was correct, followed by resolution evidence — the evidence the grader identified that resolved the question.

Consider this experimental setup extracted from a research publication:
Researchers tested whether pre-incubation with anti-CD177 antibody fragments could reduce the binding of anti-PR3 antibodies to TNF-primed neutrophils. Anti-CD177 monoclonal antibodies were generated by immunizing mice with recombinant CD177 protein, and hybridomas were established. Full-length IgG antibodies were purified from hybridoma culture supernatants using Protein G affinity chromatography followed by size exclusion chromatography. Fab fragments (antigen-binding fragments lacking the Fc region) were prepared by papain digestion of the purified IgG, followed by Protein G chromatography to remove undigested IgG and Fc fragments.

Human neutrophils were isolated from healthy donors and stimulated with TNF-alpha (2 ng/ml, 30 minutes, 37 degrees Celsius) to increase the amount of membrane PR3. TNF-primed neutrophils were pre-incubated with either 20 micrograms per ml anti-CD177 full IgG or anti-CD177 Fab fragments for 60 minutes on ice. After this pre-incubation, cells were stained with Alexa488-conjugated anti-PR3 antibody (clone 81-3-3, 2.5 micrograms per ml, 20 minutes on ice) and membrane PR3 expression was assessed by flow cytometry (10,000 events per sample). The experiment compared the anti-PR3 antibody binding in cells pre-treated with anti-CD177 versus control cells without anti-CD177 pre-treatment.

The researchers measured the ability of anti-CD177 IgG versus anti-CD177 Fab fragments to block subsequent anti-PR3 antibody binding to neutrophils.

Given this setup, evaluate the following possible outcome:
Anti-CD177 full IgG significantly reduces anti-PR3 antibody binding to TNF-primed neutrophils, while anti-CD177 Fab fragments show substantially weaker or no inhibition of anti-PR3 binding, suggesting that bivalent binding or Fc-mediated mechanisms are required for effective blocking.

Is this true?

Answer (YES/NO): NO